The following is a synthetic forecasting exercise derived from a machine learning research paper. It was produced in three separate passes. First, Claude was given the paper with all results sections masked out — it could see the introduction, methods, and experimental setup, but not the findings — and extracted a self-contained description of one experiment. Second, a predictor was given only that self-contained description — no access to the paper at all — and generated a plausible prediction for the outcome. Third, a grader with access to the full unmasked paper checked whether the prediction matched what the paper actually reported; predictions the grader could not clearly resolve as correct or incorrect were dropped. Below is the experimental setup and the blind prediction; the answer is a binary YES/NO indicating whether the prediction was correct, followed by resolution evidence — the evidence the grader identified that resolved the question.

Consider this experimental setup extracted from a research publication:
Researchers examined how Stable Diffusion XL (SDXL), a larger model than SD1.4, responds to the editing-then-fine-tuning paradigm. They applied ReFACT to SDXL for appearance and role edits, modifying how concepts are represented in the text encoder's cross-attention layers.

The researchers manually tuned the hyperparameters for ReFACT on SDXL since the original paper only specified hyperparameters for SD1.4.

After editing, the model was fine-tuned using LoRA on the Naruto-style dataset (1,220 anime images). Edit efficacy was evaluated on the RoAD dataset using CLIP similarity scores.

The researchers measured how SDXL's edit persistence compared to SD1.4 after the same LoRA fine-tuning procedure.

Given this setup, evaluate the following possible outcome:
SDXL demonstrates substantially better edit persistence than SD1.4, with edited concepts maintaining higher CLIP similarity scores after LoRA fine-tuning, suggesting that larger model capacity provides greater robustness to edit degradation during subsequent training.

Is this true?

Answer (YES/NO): NO